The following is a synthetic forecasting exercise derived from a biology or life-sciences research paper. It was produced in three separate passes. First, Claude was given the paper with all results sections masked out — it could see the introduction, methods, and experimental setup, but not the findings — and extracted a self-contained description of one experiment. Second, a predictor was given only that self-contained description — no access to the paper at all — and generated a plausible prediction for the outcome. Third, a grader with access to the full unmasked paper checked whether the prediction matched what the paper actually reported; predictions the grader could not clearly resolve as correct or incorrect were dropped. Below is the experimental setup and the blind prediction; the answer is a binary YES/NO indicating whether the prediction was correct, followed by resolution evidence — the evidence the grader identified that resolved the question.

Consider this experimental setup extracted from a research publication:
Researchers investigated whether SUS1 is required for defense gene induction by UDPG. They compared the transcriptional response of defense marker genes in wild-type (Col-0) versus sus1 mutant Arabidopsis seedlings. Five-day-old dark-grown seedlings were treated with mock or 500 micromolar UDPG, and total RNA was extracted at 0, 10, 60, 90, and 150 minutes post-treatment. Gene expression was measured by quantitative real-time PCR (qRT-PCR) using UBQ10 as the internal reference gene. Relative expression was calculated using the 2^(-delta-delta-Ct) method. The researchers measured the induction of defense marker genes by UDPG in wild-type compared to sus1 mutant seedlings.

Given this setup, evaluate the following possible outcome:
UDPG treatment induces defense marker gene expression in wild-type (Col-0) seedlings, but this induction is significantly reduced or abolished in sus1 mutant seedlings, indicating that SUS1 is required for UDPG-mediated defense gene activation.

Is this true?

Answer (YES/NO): NO